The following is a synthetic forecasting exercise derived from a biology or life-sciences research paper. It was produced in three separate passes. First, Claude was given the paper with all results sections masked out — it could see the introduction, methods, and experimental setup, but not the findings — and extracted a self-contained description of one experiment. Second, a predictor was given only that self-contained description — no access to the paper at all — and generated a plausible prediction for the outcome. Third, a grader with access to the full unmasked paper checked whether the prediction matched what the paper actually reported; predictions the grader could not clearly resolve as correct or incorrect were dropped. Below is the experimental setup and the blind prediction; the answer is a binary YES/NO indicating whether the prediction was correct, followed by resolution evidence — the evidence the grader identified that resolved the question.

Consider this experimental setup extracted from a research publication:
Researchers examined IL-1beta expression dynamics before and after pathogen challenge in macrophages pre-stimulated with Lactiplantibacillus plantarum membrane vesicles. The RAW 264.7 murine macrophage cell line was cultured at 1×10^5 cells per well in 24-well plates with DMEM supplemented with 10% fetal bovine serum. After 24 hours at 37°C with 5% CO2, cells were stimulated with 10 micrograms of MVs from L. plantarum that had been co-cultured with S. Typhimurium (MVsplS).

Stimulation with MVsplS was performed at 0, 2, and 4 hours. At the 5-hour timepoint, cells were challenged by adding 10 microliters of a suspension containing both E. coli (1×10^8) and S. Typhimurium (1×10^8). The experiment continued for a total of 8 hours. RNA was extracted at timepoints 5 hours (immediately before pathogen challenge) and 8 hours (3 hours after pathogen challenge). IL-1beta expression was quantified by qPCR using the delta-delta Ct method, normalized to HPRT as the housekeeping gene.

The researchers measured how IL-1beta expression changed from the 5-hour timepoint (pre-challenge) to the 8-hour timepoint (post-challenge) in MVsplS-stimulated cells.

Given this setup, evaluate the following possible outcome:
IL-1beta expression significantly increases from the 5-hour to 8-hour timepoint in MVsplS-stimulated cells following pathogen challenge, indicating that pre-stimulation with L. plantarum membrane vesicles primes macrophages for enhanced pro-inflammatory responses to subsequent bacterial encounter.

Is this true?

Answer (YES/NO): NO